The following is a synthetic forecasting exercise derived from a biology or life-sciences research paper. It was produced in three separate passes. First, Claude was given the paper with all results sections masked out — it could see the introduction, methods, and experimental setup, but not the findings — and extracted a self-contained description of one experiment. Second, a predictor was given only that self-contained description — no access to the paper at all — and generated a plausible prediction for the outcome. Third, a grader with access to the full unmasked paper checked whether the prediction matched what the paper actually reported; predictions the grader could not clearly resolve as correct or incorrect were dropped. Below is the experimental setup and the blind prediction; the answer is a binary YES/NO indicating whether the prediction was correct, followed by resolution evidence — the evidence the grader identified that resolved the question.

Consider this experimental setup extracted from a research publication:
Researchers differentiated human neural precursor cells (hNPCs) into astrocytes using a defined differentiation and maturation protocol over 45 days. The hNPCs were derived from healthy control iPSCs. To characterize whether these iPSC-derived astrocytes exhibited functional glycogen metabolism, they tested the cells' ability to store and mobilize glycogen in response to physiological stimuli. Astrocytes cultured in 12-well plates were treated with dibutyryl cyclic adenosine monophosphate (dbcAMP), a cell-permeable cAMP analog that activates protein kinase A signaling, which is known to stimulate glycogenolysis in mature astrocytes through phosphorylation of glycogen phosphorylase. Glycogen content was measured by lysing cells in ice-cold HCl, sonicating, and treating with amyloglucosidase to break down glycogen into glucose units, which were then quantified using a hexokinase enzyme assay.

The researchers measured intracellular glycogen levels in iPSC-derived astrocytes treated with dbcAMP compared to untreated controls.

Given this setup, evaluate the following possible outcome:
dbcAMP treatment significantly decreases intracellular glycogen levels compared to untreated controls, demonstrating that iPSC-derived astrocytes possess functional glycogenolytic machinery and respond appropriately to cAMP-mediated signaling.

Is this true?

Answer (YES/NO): YES